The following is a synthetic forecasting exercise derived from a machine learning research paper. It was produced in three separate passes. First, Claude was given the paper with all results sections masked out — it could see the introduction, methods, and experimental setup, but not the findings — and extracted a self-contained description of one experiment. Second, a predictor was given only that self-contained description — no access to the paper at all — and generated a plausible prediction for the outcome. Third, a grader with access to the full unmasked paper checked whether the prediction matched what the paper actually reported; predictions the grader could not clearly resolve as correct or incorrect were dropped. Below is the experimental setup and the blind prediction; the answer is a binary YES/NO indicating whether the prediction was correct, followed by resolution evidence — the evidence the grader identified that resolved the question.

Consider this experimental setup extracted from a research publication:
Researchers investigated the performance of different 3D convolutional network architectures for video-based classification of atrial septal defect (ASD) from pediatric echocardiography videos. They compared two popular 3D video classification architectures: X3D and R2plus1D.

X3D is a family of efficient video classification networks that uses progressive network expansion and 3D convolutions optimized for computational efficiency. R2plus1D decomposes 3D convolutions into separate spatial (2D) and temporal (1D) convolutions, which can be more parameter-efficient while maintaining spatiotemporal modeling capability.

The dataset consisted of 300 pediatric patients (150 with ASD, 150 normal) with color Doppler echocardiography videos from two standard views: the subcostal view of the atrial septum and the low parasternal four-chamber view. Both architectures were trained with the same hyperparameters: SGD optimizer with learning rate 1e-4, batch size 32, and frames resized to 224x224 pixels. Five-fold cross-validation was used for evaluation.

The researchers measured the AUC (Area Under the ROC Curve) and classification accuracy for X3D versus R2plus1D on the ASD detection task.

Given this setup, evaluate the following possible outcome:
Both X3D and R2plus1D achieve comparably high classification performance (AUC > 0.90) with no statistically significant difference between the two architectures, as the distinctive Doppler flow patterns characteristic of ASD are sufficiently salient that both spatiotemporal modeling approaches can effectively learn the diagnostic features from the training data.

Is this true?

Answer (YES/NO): NO